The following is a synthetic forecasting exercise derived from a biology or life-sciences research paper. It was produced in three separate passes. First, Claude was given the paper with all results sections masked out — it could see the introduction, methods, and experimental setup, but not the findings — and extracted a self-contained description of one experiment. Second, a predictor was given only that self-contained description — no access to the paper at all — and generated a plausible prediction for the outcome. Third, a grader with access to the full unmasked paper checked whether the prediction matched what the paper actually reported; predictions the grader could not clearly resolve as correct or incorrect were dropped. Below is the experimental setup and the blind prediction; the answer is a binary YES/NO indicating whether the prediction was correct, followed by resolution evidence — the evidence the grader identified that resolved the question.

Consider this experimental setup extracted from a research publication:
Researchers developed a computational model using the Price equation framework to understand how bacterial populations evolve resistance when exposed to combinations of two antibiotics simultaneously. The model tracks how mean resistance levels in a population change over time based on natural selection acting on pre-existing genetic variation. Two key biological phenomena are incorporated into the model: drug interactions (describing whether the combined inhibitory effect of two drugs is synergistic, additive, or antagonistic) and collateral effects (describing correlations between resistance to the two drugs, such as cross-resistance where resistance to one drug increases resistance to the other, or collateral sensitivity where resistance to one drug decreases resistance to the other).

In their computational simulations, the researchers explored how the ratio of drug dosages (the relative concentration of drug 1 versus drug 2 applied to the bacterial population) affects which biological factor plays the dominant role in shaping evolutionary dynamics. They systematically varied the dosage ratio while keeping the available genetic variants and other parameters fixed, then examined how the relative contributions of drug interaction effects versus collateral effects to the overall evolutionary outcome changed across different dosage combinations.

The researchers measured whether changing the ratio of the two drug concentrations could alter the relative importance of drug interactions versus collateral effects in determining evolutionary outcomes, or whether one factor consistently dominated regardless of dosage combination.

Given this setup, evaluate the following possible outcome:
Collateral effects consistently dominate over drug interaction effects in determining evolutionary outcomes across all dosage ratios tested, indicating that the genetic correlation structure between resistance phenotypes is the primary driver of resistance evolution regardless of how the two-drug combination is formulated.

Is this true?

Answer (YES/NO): NO